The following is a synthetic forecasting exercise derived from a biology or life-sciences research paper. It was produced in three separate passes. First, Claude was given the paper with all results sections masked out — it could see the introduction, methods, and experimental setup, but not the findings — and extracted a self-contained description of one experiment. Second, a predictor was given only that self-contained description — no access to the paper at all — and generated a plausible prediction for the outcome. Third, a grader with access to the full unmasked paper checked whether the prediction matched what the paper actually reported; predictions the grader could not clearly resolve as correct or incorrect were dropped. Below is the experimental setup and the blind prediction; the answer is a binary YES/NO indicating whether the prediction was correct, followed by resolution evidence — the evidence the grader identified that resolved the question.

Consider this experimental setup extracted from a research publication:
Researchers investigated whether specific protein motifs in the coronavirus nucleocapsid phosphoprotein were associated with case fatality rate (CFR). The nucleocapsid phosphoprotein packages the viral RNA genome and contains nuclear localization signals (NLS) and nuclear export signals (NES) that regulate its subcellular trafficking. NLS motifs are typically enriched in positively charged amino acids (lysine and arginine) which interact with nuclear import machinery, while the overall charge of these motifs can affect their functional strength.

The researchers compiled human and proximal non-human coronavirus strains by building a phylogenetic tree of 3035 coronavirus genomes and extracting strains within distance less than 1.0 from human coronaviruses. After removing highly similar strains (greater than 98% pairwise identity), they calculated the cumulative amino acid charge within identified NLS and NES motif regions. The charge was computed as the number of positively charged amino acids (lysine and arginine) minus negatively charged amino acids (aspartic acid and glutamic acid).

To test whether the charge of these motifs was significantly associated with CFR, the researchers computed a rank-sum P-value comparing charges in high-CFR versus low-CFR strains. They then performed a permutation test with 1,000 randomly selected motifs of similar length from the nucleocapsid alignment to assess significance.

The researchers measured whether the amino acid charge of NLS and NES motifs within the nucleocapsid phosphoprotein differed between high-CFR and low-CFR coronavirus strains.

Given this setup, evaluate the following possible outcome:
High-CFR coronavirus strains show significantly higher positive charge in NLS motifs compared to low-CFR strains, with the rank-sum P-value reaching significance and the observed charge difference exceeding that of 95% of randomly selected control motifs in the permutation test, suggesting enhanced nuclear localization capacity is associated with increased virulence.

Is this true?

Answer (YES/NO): YES